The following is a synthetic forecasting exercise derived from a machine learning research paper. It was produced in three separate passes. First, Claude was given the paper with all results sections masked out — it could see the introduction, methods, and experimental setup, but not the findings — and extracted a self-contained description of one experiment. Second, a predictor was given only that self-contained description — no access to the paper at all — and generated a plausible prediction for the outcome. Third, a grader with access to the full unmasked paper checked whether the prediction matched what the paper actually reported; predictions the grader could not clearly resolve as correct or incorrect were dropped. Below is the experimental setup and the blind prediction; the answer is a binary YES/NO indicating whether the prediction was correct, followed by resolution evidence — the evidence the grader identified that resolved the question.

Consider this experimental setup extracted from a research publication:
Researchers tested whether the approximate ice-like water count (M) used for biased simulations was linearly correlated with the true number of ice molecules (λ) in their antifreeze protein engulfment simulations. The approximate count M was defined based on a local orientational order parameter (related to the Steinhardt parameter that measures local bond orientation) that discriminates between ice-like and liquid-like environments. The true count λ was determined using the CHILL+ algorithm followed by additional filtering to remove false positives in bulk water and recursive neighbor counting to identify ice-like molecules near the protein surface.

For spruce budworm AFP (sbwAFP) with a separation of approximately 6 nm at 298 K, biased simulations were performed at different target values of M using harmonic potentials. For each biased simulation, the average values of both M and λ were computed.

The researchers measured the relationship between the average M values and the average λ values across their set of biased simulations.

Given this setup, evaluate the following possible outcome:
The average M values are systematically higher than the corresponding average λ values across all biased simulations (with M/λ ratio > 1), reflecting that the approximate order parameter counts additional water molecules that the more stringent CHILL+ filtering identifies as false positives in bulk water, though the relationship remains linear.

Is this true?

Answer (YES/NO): NO